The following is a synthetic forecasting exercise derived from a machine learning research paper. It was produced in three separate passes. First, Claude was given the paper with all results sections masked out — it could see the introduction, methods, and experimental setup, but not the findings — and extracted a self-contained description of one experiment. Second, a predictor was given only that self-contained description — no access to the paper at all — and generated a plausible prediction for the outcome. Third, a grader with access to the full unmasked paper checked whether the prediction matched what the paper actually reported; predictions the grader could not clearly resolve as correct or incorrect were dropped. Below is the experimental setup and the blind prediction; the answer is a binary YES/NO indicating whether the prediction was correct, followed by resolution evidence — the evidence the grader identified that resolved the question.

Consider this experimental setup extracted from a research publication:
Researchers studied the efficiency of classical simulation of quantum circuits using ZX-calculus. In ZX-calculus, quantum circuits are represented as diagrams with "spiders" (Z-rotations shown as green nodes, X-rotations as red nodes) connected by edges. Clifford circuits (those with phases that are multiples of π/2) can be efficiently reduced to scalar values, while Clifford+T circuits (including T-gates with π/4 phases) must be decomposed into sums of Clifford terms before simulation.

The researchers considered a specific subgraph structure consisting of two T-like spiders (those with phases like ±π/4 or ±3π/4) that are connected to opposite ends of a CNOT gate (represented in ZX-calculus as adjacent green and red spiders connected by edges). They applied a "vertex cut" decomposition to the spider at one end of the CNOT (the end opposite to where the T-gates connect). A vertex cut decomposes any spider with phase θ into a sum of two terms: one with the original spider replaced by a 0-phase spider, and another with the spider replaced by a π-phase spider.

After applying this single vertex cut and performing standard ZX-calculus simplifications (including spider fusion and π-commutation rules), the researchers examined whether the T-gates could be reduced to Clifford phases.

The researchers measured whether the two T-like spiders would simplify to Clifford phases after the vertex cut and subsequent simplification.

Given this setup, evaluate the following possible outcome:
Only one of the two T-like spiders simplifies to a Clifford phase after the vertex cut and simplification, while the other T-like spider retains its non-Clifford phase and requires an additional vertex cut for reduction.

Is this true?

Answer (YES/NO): NO